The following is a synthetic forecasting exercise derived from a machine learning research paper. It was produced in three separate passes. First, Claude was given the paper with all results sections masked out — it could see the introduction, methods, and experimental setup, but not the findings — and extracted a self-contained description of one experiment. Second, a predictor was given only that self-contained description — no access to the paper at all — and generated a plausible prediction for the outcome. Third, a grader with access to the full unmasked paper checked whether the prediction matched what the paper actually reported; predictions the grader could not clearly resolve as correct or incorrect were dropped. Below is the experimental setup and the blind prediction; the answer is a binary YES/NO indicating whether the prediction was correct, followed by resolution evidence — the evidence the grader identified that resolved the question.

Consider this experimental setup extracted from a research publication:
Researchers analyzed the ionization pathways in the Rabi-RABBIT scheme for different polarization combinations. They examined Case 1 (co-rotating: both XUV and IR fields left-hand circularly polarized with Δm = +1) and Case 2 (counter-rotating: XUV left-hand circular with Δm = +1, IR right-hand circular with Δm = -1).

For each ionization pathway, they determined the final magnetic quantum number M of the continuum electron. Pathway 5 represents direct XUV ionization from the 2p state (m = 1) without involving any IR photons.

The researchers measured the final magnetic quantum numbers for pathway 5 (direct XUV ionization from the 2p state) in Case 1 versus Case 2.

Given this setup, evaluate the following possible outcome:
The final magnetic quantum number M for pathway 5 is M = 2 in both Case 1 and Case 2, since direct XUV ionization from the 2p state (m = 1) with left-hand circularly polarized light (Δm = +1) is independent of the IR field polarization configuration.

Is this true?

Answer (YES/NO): NO